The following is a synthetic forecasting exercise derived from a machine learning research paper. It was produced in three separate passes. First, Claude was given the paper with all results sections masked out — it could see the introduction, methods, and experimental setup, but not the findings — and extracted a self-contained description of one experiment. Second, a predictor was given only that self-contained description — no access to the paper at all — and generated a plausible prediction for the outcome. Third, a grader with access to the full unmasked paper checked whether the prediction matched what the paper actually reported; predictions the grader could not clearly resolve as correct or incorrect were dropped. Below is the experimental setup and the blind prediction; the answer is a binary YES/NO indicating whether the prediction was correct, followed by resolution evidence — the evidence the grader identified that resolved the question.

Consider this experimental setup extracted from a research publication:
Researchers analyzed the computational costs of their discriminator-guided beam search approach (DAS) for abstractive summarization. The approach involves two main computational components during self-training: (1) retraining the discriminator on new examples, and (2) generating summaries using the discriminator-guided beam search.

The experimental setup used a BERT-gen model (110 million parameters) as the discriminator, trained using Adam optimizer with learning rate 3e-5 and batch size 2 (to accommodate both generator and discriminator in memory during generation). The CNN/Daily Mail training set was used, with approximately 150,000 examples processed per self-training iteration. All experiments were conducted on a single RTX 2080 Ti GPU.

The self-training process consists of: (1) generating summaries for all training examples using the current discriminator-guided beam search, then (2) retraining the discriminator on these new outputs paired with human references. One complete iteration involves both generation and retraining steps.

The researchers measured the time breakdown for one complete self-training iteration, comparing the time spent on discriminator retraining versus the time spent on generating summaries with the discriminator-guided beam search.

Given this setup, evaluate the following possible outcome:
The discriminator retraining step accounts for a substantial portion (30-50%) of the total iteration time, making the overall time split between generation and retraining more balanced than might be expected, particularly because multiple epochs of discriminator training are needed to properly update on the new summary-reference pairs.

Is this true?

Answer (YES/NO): YES